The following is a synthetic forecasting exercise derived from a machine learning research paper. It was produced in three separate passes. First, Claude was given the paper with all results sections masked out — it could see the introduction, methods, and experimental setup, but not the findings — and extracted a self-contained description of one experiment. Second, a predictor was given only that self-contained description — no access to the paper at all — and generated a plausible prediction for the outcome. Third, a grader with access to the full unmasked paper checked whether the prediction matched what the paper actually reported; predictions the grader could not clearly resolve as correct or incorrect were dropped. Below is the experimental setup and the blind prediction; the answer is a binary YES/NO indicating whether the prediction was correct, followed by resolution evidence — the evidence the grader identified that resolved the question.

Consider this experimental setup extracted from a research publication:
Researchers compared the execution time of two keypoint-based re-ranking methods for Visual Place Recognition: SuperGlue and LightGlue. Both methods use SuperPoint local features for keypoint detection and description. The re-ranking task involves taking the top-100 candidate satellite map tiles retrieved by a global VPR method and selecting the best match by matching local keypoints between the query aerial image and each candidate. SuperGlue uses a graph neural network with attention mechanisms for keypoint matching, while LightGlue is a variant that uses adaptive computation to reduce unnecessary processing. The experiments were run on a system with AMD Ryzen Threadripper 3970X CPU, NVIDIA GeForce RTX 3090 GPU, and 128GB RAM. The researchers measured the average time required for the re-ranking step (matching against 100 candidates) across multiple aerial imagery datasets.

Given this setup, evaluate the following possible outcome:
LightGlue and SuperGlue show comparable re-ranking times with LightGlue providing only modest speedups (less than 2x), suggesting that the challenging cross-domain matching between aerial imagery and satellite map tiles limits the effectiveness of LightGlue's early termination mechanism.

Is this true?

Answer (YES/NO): NO